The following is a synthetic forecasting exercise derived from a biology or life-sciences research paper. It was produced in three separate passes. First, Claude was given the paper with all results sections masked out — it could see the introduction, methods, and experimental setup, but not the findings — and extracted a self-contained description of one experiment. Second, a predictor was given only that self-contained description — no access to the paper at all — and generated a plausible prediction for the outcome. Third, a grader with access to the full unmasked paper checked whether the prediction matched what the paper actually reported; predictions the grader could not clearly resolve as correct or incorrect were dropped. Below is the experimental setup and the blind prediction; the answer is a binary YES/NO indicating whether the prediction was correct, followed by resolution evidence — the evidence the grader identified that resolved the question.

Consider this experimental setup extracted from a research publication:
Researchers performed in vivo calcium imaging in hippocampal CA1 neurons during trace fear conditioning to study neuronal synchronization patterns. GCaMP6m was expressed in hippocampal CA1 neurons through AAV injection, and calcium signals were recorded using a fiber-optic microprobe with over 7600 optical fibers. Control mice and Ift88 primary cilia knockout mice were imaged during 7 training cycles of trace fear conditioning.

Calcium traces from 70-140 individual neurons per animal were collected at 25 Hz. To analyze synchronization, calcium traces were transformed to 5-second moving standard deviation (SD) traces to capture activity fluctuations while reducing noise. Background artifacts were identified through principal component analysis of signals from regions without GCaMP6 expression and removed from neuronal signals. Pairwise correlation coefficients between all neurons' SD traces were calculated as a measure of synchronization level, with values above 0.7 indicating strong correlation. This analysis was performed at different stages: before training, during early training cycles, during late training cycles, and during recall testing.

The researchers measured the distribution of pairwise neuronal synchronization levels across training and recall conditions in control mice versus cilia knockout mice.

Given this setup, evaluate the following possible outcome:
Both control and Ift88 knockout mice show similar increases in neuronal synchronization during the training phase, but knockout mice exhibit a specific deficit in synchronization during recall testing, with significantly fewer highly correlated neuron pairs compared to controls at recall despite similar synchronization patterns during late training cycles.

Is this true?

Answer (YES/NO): NO